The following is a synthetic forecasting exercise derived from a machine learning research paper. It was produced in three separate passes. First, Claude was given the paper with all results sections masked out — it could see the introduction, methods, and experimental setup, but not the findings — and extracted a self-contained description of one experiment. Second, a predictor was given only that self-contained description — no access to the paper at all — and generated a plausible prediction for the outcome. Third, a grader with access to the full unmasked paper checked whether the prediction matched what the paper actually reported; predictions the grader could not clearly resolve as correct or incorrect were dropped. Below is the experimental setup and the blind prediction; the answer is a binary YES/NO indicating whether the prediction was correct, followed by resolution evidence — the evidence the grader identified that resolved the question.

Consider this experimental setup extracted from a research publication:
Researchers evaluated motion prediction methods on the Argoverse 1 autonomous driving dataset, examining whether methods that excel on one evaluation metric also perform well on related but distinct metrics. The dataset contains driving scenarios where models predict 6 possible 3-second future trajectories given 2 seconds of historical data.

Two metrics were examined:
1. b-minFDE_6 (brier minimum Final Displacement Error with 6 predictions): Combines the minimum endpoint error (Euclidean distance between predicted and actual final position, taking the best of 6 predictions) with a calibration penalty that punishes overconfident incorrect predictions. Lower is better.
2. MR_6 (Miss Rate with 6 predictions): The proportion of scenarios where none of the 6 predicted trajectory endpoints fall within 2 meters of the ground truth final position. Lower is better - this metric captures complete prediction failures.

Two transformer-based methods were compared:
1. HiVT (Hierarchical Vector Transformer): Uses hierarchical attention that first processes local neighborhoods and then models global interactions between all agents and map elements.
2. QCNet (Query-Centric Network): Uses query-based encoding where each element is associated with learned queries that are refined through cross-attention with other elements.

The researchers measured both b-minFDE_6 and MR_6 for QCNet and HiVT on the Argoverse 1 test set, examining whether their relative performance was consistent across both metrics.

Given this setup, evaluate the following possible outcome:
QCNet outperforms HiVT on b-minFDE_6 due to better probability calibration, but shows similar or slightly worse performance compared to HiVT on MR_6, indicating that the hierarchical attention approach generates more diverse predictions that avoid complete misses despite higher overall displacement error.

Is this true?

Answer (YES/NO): NO